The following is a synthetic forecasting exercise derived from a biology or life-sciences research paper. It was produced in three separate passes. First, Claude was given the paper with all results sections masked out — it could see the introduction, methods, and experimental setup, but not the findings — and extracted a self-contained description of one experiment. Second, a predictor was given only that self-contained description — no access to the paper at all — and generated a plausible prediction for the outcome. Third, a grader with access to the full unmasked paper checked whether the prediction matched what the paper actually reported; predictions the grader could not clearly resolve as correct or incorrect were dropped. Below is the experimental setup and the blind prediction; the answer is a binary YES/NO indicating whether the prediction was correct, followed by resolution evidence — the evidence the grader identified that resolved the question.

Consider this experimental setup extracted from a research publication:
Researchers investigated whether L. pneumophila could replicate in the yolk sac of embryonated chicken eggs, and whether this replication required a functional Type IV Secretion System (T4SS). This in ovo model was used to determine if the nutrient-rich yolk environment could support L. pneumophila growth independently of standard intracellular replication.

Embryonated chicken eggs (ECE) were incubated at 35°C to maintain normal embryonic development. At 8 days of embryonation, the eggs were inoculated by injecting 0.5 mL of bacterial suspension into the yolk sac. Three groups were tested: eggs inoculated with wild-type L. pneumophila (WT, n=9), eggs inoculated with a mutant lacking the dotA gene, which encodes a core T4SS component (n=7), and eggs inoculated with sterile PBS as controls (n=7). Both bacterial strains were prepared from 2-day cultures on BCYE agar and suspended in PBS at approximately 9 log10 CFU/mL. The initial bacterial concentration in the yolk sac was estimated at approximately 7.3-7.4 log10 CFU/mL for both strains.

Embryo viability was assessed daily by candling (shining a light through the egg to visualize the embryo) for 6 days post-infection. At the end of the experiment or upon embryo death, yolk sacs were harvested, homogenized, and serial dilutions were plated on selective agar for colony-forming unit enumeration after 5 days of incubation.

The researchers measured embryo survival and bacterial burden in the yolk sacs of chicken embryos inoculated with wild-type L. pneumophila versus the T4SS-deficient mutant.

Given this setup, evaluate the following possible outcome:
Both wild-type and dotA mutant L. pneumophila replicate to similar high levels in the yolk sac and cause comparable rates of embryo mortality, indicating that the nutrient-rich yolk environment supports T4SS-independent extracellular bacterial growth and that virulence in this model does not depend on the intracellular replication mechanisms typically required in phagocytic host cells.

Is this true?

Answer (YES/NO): NO